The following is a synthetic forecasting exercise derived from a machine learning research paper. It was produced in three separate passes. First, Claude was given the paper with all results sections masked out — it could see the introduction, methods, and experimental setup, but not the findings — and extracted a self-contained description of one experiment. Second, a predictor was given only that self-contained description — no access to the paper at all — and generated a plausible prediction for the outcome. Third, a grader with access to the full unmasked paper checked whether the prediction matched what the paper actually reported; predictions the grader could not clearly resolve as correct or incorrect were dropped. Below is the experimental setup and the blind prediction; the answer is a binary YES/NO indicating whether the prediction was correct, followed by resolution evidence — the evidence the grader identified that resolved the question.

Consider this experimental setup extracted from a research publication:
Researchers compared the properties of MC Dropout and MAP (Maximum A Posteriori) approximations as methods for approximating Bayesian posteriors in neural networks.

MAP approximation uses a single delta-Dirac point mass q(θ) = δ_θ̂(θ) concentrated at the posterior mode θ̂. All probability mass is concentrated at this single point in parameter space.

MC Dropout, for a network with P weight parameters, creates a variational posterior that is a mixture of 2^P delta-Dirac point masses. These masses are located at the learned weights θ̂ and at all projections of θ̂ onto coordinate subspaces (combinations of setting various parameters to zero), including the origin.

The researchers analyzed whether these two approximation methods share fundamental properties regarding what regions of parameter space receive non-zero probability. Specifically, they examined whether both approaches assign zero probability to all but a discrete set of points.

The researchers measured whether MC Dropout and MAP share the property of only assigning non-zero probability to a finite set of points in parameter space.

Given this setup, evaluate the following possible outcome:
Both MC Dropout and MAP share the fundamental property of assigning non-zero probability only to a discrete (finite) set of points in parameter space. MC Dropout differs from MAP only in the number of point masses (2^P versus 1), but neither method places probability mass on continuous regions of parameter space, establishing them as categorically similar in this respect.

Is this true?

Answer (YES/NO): YES